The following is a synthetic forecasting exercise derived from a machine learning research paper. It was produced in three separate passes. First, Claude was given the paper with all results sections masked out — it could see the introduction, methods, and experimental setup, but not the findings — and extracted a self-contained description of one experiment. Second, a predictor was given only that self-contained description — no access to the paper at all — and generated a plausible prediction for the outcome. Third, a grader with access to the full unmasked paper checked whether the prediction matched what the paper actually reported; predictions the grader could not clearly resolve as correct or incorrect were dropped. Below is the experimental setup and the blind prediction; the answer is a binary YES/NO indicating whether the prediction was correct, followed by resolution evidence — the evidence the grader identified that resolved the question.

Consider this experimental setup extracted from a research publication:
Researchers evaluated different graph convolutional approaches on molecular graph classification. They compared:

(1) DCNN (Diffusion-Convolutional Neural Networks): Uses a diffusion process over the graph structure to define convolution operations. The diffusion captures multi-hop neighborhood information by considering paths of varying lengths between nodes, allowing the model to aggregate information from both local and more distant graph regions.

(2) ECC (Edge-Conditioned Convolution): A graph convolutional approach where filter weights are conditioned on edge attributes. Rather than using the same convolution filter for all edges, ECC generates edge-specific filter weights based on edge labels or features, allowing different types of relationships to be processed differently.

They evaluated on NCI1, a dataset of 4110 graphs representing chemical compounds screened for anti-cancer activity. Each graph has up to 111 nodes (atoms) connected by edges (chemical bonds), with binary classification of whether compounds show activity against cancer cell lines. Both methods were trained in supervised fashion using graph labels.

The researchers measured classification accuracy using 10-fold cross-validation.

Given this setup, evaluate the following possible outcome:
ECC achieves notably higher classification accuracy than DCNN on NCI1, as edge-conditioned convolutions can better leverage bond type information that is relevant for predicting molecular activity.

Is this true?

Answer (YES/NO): YES